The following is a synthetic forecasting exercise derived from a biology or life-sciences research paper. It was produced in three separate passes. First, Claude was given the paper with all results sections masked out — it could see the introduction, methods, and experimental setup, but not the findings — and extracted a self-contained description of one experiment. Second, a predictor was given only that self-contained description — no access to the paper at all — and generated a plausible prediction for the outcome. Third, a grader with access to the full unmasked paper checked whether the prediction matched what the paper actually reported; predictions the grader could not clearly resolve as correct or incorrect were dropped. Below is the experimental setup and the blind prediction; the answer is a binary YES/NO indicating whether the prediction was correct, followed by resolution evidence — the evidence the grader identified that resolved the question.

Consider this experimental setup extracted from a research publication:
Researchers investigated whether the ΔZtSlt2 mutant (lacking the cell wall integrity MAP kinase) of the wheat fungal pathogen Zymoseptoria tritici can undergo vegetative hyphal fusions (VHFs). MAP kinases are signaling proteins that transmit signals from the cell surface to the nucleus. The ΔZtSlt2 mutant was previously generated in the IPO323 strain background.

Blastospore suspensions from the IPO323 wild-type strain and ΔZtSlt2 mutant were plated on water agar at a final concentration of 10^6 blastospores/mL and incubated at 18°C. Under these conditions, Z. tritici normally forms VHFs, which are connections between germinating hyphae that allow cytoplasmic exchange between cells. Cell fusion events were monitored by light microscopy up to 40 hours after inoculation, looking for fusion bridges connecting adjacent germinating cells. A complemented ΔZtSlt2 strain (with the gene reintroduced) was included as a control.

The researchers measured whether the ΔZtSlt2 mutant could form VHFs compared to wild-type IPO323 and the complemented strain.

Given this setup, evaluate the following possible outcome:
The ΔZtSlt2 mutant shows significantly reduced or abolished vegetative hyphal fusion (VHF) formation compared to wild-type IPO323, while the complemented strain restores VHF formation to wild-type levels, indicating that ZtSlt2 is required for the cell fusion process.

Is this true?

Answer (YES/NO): YES